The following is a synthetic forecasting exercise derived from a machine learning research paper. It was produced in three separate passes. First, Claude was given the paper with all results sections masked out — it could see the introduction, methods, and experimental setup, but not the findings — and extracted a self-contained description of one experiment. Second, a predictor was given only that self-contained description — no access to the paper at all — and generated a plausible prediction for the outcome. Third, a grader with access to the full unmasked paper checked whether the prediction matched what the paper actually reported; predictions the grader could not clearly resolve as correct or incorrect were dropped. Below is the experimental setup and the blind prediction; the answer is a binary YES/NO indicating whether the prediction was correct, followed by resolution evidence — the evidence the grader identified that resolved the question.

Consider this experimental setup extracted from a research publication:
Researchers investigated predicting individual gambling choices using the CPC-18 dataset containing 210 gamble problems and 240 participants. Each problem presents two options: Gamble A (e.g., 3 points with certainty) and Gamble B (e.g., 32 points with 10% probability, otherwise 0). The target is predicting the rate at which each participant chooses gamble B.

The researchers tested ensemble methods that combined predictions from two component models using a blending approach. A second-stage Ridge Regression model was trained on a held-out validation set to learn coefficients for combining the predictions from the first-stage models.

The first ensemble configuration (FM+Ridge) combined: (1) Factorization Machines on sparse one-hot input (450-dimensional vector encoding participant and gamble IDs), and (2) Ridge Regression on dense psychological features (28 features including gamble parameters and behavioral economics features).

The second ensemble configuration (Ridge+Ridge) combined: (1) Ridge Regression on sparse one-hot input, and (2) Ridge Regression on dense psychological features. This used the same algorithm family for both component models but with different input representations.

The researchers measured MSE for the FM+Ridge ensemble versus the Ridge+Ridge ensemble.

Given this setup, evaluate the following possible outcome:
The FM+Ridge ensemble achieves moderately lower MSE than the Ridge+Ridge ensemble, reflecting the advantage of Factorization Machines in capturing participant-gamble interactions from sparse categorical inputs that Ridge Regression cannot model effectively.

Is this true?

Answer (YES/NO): YES